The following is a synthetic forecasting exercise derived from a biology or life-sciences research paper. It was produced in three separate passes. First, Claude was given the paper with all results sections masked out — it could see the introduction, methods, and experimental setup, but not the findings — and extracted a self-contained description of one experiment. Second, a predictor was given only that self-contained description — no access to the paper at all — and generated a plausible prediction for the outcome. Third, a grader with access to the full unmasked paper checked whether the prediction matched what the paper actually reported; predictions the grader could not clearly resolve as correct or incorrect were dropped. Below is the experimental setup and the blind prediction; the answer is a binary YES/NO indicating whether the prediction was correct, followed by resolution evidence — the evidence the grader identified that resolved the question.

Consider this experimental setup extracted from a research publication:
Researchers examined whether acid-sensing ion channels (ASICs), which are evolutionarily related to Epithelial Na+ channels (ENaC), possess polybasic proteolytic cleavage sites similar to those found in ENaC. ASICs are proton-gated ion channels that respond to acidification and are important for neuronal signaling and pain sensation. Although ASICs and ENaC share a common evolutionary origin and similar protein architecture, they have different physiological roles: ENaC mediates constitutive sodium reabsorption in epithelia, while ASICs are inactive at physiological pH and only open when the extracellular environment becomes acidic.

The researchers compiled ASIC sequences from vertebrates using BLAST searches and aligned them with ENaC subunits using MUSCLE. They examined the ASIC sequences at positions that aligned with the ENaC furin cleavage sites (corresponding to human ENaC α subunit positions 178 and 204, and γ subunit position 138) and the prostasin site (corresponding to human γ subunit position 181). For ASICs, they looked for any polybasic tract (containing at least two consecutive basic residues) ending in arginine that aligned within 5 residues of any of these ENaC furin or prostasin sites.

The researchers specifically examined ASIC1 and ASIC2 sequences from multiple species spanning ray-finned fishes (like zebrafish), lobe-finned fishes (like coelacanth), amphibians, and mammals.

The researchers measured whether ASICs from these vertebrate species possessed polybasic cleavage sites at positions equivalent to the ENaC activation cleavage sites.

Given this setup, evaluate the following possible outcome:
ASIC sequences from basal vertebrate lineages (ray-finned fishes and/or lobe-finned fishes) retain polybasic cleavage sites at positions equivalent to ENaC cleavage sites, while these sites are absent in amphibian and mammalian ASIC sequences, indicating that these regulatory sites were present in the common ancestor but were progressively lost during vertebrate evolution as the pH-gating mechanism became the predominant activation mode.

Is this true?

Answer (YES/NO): NO